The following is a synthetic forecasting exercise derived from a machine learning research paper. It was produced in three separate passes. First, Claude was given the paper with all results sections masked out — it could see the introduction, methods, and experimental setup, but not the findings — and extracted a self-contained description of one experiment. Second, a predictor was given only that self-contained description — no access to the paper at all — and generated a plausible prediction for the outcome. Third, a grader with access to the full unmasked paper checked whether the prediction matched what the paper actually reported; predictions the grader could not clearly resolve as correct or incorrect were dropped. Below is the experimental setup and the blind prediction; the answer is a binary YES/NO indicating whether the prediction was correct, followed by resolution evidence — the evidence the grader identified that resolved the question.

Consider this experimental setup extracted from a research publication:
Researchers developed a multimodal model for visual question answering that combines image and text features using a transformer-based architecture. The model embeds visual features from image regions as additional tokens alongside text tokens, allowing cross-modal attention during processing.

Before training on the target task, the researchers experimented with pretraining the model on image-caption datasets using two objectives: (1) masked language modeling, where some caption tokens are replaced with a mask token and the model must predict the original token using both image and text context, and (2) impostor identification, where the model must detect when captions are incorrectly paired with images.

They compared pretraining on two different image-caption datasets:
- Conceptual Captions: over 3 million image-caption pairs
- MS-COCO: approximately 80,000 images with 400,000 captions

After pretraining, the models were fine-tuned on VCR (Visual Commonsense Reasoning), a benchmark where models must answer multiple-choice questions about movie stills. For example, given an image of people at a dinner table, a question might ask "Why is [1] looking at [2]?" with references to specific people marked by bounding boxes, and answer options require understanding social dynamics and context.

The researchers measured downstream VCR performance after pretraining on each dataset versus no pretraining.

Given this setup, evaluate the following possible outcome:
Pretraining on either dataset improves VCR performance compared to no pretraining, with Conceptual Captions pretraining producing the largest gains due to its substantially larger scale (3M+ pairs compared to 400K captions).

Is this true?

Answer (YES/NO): NO